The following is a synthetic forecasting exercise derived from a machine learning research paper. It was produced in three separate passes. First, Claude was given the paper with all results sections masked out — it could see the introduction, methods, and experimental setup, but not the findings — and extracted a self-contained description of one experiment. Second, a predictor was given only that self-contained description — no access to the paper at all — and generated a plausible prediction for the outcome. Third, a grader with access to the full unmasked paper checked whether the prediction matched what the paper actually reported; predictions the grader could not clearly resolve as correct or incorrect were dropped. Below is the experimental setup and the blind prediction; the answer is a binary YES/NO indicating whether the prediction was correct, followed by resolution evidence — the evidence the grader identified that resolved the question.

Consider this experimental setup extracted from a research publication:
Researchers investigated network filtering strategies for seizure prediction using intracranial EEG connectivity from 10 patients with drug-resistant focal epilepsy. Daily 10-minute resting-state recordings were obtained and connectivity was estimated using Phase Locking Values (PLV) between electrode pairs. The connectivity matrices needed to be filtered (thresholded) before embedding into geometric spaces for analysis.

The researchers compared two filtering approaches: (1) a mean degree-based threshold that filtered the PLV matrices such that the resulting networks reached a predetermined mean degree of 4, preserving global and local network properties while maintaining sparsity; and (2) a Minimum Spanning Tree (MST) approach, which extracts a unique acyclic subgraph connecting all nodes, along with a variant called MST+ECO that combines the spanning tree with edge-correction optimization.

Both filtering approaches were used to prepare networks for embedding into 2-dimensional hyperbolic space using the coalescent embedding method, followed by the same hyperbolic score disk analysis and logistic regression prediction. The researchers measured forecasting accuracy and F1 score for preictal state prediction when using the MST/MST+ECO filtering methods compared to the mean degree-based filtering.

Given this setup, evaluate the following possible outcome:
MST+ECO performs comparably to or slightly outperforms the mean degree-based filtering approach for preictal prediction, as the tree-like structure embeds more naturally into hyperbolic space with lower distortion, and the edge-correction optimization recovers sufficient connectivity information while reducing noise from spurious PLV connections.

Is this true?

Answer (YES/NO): NO